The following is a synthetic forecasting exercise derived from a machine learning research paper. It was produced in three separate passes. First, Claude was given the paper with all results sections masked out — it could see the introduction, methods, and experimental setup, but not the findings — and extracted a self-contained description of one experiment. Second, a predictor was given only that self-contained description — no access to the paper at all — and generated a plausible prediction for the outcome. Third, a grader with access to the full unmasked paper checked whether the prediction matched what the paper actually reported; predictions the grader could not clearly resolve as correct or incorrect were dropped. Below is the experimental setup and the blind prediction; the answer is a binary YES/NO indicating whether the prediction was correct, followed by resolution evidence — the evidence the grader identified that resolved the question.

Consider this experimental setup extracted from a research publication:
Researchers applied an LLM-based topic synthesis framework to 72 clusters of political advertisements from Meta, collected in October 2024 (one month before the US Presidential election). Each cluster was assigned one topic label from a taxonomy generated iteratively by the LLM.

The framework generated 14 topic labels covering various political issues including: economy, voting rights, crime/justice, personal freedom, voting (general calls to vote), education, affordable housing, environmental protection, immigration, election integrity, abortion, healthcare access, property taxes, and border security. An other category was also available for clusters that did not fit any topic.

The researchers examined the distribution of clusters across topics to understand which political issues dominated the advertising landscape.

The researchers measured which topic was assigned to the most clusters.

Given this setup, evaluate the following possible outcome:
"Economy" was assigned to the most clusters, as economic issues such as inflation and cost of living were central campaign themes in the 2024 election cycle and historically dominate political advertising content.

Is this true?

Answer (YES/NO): YES